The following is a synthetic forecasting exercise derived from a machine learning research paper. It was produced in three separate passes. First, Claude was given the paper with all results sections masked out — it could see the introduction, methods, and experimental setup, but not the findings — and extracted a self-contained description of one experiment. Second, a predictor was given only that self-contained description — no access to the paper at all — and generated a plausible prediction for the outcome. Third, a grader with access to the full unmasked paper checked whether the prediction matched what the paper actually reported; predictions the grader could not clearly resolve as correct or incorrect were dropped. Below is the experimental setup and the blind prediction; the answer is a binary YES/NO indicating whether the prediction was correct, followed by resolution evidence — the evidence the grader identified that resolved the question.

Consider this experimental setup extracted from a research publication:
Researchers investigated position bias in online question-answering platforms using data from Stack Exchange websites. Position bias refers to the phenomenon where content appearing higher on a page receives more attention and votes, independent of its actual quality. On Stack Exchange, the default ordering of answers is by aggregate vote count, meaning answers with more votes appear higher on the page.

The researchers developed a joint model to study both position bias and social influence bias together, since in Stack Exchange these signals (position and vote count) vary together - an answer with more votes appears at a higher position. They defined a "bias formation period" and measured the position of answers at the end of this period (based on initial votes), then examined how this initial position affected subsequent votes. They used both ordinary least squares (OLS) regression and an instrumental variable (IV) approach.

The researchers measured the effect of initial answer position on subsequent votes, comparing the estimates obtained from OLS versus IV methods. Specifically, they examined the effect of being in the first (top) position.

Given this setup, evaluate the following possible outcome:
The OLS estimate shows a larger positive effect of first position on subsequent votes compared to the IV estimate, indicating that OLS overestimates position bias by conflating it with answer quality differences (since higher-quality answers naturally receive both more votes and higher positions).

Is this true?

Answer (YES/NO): NO